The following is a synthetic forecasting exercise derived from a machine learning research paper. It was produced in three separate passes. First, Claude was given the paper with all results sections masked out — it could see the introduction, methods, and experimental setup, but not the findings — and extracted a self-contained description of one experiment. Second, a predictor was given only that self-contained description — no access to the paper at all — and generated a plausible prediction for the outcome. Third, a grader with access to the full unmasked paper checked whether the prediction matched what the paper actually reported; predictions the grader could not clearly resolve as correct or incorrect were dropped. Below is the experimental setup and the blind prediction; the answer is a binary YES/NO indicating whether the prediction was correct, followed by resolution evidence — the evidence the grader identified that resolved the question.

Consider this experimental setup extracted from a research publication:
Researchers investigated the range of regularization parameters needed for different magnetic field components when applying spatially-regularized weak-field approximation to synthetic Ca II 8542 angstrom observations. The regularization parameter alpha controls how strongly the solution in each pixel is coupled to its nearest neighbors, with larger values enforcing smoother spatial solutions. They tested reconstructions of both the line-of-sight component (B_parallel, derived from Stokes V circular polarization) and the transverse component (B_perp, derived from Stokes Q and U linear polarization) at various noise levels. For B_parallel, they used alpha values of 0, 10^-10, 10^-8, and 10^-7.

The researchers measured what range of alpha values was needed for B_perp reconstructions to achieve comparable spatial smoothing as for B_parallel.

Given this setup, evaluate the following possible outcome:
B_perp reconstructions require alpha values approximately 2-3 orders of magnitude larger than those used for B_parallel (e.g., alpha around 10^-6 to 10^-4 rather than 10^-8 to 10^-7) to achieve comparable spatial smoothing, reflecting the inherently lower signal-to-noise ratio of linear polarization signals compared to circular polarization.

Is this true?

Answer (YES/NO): NO